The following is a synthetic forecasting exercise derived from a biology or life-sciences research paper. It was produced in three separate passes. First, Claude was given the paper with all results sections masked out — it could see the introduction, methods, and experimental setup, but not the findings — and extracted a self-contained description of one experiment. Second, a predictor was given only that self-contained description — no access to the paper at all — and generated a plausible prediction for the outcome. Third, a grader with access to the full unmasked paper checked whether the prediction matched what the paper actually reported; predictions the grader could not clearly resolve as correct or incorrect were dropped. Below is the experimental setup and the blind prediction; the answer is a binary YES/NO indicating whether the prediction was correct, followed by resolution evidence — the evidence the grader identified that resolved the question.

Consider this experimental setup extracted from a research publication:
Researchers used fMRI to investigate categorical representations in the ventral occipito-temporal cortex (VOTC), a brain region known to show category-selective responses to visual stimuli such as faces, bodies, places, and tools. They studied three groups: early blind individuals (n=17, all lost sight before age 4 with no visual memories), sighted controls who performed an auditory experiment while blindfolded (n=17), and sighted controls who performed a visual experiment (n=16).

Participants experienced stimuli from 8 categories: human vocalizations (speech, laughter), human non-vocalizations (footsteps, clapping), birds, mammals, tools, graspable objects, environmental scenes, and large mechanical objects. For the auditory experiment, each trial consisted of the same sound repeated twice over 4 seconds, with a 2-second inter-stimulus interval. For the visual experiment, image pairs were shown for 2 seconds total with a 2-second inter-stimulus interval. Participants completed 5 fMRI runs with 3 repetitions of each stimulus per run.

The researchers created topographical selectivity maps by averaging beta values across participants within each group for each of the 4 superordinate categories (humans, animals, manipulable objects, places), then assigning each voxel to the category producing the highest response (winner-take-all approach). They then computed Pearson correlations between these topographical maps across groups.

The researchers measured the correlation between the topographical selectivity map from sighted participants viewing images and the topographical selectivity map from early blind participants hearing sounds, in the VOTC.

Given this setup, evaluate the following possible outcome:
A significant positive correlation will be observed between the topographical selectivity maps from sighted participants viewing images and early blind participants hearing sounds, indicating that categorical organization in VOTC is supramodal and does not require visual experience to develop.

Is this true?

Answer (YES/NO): YES